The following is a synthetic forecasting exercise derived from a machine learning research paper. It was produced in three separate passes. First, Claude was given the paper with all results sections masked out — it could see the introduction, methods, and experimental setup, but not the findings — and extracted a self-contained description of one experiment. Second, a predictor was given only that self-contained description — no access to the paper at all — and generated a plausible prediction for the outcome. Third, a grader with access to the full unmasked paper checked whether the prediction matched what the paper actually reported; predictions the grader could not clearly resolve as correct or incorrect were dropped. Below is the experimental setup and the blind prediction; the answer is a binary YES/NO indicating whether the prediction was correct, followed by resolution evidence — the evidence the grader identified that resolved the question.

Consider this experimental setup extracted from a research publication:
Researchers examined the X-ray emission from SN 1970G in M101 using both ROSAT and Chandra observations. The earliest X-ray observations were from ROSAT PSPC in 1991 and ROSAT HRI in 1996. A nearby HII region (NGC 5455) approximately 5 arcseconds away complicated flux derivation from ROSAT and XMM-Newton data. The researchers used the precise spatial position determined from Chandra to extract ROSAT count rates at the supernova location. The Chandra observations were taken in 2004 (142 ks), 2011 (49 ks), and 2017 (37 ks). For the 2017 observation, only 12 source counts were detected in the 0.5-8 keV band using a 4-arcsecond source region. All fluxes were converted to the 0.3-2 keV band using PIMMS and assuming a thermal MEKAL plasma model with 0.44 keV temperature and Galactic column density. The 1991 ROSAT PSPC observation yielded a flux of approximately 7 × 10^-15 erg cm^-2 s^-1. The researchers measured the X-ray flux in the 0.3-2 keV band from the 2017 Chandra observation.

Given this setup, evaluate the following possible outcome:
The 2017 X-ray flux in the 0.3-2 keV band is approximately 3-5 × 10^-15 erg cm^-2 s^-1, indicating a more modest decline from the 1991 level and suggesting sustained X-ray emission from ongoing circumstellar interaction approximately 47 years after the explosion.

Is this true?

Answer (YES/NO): NO